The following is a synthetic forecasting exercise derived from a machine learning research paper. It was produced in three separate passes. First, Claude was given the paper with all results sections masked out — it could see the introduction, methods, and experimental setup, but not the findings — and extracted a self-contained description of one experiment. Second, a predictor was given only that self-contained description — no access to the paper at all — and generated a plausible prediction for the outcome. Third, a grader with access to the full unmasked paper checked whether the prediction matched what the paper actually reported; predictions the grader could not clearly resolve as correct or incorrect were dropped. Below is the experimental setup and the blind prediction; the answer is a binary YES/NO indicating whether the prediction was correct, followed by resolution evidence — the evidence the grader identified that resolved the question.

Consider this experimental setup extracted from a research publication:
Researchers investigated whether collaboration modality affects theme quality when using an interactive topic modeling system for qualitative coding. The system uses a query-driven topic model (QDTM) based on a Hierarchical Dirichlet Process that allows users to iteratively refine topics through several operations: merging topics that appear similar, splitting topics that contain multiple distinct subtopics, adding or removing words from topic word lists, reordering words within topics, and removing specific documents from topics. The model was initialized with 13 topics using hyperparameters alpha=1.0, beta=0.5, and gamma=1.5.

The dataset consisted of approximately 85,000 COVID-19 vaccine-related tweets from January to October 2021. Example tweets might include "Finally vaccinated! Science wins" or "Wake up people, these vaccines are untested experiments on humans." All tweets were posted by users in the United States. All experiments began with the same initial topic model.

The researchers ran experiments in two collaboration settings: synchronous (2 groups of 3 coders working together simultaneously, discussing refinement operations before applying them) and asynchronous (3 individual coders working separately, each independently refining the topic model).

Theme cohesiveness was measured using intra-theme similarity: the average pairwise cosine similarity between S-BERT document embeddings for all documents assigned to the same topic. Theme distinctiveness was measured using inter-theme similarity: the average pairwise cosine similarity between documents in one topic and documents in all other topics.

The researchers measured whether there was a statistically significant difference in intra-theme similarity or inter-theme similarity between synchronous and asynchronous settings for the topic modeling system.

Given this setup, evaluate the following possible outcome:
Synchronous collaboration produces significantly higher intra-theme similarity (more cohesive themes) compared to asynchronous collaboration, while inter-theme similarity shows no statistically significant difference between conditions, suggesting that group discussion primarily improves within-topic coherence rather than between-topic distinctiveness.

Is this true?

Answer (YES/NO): NO